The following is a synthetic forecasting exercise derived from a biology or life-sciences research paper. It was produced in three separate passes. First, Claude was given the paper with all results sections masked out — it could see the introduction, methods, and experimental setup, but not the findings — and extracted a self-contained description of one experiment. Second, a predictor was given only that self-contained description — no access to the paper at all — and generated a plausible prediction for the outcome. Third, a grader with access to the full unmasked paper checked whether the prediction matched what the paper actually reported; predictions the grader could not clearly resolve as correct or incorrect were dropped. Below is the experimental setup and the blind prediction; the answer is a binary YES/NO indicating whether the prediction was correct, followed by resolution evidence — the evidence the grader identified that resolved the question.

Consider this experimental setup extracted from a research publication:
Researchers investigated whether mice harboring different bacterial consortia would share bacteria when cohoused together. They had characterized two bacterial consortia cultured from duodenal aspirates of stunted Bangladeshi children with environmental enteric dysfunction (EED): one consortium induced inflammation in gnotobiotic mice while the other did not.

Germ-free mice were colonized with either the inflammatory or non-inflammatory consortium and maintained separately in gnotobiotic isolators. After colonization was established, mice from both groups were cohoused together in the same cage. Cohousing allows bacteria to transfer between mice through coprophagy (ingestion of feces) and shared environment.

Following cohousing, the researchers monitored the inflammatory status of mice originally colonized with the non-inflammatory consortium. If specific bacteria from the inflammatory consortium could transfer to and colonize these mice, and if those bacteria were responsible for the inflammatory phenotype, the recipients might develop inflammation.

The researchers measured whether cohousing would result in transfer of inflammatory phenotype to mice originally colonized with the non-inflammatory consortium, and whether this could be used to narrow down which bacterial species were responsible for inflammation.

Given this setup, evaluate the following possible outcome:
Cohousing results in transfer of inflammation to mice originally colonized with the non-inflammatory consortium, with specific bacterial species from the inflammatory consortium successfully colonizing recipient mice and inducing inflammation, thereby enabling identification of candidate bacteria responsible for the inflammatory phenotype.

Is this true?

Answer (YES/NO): YES